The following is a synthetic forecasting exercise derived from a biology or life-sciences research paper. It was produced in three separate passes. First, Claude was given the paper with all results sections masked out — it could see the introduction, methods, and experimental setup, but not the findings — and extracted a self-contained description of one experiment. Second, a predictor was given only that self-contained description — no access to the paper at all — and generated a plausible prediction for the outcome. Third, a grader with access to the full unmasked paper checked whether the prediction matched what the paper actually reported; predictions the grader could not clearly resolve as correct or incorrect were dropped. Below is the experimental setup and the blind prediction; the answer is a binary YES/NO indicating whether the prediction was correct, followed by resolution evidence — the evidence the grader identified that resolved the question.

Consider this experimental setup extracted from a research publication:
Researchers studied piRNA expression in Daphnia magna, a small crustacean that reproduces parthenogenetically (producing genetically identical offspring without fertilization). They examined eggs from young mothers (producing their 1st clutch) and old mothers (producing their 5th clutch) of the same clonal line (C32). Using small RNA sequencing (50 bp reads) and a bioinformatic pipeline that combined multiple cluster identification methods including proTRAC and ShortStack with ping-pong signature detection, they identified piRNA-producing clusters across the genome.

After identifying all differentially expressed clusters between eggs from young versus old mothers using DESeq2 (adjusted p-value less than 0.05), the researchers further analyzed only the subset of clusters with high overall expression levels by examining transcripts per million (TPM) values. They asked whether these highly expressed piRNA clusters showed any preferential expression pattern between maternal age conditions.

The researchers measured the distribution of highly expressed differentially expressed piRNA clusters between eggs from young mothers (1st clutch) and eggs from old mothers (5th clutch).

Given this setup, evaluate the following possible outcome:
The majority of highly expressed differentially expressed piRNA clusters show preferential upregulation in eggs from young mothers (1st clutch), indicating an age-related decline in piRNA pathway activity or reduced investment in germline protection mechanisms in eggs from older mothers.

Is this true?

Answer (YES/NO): YES